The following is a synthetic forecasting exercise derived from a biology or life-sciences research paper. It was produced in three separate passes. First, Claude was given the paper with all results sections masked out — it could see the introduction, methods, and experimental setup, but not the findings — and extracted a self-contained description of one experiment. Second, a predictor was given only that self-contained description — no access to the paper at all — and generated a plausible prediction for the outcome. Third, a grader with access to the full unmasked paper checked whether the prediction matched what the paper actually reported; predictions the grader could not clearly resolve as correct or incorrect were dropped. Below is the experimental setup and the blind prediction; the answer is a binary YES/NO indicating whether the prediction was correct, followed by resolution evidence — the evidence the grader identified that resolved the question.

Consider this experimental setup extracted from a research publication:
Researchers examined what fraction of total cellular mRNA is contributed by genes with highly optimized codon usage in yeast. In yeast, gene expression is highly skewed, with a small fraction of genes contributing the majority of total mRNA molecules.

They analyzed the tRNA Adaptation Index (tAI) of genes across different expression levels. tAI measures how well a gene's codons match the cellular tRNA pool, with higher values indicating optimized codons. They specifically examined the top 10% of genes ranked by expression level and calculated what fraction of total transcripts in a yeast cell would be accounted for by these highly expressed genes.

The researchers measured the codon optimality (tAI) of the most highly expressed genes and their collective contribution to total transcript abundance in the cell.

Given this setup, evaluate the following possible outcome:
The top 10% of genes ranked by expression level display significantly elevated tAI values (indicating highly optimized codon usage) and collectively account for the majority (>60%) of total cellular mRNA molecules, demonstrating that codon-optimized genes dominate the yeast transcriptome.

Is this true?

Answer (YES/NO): YES